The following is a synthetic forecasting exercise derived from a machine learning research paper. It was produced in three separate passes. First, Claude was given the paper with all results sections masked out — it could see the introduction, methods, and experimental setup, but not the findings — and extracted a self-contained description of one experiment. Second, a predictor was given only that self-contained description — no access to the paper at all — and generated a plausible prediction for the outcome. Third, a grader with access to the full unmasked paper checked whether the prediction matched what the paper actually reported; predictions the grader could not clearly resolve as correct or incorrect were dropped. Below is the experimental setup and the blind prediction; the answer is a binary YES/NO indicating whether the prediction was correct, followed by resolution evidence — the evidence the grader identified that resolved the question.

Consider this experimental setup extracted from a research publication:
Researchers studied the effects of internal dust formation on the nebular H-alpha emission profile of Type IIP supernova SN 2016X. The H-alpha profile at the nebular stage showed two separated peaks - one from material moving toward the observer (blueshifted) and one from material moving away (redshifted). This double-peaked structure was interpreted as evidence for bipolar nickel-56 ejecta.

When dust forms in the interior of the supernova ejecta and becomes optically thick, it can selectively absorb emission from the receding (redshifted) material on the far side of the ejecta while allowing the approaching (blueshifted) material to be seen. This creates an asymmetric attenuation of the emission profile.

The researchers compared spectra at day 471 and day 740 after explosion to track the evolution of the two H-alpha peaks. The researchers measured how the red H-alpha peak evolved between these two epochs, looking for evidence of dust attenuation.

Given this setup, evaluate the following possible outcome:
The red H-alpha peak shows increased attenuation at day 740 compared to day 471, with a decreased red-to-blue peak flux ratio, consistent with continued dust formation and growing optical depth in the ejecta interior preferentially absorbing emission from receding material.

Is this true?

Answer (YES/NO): YES